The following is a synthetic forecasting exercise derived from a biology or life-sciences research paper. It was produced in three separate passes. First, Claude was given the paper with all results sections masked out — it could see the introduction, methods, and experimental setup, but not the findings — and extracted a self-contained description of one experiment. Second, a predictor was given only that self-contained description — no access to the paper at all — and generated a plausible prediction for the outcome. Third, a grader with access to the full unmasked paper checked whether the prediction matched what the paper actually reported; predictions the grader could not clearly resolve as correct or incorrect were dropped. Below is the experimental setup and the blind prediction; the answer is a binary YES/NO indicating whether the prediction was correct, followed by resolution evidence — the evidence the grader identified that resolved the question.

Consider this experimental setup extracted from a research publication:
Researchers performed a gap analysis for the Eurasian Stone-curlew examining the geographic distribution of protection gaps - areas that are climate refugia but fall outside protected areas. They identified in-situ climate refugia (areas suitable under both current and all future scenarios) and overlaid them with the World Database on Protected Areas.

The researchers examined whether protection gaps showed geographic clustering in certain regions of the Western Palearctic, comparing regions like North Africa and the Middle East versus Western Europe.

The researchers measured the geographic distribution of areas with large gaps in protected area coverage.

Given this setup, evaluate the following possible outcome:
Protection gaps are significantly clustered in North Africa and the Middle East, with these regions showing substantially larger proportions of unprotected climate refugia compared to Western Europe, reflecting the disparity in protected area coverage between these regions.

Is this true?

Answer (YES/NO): YES